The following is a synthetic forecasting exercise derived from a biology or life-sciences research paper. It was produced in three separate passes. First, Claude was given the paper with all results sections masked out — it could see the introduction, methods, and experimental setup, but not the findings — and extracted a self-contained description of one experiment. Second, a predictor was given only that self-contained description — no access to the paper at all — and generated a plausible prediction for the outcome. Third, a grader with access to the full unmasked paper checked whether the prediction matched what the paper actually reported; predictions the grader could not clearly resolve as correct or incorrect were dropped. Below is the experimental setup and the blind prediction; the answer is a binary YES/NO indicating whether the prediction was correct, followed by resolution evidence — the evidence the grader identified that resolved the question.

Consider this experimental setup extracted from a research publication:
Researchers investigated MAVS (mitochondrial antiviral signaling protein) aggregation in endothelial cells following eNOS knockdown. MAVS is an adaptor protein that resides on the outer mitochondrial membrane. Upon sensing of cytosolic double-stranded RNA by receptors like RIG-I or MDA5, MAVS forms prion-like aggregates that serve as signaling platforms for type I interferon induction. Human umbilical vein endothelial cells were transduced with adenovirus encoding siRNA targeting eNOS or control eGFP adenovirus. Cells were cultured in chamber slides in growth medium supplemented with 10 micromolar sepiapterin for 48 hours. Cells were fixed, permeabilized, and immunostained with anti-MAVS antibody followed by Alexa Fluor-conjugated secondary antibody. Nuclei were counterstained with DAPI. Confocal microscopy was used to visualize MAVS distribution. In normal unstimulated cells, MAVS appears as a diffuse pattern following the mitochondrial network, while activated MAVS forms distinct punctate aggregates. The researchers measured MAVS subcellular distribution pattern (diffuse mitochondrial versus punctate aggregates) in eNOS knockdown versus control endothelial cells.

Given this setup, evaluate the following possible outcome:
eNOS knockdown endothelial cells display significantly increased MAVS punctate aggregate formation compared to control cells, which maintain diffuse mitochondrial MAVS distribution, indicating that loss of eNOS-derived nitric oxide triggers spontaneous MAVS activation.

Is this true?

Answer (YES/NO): YES